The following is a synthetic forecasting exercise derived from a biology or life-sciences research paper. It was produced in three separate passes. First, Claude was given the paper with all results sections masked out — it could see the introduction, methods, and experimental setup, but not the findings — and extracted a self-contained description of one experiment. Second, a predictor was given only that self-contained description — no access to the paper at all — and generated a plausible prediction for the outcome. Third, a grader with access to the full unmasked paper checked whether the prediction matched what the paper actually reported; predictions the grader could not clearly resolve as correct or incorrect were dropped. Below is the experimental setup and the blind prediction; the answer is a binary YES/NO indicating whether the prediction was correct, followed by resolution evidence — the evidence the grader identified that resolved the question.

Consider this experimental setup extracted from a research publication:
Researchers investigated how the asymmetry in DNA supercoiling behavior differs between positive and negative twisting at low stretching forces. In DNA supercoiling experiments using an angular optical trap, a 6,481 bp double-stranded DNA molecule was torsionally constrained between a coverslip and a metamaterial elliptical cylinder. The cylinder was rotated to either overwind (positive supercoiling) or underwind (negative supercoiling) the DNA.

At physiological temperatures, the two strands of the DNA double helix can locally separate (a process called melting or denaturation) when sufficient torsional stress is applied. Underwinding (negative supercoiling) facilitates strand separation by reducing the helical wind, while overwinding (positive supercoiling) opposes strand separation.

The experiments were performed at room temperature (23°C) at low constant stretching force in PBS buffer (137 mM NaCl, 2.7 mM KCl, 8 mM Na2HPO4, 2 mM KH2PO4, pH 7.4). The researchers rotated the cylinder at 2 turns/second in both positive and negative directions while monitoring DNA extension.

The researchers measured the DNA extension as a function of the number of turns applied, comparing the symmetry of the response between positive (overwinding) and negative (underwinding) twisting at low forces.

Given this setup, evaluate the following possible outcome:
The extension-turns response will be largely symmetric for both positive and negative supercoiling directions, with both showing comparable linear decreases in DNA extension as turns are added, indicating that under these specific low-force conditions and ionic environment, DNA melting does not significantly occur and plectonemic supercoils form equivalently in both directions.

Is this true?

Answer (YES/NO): NO